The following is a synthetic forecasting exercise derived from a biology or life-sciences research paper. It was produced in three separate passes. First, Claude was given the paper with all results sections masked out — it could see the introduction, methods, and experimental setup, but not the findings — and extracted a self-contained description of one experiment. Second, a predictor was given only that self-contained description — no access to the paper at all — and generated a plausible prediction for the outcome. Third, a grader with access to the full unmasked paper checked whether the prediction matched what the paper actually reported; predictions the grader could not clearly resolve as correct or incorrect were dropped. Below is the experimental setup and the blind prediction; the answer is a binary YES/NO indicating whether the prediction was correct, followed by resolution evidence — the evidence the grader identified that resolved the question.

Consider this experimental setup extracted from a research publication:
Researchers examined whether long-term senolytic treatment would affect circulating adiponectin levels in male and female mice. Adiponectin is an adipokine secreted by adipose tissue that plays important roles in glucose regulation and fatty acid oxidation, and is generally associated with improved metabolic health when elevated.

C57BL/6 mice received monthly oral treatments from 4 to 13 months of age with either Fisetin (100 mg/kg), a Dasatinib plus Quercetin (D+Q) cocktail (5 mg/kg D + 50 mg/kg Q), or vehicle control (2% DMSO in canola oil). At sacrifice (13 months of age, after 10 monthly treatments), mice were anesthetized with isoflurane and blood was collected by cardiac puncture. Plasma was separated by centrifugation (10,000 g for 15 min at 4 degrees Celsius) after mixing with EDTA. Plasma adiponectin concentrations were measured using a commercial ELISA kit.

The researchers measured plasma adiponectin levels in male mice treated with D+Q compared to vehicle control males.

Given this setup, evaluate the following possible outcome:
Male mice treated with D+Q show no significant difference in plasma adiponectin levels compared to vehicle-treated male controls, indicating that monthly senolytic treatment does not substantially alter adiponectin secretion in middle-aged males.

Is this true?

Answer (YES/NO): NO